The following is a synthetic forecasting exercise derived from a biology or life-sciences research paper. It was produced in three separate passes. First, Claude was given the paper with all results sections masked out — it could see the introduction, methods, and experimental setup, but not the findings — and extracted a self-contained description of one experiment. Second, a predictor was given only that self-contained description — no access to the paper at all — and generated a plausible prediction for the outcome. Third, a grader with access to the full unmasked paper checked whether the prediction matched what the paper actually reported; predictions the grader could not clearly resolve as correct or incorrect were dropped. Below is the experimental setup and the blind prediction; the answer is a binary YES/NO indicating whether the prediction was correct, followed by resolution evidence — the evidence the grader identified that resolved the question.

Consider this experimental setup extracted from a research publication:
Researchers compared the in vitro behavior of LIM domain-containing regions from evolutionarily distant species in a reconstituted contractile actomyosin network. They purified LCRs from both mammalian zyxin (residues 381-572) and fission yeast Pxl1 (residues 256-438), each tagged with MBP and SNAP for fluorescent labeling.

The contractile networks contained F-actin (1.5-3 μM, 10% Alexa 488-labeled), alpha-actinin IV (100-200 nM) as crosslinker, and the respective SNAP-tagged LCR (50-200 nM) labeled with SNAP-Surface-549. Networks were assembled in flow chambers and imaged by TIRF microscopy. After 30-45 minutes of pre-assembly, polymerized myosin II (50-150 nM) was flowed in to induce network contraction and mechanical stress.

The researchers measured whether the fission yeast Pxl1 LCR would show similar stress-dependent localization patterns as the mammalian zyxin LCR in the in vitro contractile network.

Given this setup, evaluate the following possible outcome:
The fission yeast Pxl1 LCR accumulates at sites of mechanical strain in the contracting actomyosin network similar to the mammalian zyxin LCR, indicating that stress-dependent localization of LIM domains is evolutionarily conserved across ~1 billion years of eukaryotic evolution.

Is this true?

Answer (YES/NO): YES